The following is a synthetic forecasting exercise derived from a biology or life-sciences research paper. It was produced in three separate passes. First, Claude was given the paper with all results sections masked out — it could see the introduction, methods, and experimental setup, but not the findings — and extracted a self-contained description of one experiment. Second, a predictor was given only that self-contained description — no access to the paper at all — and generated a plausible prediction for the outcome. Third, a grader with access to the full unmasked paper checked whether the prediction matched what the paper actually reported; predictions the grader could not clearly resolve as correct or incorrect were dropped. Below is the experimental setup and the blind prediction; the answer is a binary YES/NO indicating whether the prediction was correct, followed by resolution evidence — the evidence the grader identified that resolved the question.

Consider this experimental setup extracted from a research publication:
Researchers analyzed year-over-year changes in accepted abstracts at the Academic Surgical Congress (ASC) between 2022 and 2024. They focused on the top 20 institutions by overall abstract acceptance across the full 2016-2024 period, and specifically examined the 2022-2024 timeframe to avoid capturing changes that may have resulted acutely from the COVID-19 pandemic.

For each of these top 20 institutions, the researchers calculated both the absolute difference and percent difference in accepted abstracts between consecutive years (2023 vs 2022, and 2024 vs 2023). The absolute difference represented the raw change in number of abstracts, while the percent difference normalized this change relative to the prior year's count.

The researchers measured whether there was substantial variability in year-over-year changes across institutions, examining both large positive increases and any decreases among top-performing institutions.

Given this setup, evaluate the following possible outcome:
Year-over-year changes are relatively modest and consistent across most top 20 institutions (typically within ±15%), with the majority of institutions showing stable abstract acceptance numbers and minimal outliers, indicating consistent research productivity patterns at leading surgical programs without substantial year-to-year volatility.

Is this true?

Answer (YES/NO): NO